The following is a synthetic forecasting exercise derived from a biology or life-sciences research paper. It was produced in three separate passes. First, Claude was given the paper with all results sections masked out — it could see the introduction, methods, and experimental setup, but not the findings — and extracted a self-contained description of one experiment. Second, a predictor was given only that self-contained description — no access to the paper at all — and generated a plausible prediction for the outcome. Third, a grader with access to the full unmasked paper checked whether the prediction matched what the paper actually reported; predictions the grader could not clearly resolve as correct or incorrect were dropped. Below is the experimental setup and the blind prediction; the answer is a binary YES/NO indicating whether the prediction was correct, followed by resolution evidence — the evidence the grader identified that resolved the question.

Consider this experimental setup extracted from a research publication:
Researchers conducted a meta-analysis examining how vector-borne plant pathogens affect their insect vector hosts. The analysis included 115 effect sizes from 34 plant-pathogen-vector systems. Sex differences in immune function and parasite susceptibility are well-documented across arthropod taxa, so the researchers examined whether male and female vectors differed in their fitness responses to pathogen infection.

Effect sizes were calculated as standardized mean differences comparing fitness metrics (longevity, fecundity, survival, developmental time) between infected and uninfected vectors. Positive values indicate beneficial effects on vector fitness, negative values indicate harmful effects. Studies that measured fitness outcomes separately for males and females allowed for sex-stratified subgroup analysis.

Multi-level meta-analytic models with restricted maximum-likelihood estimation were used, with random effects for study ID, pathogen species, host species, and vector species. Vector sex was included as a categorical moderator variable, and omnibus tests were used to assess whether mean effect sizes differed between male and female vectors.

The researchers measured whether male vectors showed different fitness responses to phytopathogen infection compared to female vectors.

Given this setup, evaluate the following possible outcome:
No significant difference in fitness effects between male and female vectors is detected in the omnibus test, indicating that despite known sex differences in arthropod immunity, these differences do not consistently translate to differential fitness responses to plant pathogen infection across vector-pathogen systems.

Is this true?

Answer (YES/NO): YES